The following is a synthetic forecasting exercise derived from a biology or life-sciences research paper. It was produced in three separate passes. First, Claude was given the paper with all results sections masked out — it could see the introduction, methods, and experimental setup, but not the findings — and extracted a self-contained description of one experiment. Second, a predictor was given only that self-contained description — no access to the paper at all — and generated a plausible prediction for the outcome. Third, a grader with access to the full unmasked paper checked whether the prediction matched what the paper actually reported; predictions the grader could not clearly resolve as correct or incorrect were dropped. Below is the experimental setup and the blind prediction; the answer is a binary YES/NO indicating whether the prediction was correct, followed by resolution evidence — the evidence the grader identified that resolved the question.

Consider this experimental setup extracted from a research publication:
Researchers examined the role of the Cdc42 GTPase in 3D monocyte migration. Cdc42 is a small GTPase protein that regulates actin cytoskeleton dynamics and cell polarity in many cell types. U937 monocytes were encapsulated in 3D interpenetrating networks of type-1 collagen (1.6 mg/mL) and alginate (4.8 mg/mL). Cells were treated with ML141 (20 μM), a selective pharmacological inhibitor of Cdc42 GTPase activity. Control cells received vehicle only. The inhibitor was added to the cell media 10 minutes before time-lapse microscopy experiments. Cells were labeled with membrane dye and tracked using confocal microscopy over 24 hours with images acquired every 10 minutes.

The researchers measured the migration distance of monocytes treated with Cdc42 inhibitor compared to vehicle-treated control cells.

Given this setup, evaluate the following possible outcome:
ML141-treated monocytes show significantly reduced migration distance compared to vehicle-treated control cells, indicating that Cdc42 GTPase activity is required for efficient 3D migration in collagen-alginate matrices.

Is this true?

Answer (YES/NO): YES